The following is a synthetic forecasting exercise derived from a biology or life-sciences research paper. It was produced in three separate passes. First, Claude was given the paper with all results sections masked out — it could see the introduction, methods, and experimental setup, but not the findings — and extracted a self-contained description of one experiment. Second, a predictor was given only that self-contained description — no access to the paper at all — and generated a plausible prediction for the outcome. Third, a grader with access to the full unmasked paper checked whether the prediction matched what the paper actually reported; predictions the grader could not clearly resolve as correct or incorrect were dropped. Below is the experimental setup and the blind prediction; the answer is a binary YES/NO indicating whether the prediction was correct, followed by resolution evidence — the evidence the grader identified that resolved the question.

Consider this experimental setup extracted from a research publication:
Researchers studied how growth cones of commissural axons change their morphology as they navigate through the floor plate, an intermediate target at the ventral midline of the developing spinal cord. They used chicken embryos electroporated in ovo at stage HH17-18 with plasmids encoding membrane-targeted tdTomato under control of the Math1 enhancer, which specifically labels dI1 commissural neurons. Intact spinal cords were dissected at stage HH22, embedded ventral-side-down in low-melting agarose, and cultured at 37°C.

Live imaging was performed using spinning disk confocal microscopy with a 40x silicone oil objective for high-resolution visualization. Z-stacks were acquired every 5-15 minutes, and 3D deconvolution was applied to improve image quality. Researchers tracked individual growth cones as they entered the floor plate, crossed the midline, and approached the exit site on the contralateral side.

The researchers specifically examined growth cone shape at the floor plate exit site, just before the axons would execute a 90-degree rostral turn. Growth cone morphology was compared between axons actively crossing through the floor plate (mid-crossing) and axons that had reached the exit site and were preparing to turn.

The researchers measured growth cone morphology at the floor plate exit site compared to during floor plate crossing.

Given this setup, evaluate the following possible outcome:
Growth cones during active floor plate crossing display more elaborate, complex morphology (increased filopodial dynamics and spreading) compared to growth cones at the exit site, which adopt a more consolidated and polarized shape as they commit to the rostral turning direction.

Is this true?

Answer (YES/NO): NO